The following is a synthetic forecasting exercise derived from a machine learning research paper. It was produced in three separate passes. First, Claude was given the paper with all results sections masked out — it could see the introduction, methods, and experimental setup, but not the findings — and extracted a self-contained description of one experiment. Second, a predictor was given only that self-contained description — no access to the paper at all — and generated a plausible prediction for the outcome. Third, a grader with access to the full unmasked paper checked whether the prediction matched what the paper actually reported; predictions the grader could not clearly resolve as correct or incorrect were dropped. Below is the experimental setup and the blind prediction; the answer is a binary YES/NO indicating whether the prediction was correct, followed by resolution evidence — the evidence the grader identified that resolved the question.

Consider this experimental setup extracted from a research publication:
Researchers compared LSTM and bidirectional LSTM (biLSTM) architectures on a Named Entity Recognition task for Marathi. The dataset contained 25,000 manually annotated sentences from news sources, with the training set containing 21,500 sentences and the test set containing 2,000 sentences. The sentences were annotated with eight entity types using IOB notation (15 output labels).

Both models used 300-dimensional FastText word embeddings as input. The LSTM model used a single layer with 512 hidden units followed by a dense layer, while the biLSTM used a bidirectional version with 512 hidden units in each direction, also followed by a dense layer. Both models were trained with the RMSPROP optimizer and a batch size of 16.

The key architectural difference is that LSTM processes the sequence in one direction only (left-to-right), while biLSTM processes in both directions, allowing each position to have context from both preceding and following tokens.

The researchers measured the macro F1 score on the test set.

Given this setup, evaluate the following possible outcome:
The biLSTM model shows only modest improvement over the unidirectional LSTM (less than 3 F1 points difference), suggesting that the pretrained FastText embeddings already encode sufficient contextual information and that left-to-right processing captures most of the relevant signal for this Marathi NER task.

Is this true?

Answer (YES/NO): NO